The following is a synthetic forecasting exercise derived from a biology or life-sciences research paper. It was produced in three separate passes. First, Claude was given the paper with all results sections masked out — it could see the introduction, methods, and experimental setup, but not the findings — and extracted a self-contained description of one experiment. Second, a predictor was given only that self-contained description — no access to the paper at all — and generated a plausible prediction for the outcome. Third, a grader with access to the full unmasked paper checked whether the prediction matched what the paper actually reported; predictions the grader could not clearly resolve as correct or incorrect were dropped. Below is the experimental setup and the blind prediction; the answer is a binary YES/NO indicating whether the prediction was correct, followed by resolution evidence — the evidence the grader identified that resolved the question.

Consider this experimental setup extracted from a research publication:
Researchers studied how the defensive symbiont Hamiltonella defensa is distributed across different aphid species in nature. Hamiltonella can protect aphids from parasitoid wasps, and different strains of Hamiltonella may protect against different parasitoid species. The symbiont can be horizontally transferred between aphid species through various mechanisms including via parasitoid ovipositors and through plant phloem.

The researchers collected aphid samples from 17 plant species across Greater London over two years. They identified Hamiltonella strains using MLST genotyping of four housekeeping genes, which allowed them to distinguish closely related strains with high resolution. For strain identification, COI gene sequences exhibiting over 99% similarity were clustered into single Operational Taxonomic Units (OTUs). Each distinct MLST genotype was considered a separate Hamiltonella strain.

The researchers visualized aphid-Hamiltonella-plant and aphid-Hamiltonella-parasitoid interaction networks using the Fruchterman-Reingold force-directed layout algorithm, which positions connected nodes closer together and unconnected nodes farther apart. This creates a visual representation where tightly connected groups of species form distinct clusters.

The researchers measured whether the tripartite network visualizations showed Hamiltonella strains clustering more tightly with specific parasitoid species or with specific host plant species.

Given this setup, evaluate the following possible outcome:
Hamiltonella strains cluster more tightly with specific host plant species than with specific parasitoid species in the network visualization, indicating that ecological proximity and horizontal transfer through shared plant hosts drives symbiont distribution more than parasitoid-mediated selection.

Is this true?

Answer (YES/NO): NO